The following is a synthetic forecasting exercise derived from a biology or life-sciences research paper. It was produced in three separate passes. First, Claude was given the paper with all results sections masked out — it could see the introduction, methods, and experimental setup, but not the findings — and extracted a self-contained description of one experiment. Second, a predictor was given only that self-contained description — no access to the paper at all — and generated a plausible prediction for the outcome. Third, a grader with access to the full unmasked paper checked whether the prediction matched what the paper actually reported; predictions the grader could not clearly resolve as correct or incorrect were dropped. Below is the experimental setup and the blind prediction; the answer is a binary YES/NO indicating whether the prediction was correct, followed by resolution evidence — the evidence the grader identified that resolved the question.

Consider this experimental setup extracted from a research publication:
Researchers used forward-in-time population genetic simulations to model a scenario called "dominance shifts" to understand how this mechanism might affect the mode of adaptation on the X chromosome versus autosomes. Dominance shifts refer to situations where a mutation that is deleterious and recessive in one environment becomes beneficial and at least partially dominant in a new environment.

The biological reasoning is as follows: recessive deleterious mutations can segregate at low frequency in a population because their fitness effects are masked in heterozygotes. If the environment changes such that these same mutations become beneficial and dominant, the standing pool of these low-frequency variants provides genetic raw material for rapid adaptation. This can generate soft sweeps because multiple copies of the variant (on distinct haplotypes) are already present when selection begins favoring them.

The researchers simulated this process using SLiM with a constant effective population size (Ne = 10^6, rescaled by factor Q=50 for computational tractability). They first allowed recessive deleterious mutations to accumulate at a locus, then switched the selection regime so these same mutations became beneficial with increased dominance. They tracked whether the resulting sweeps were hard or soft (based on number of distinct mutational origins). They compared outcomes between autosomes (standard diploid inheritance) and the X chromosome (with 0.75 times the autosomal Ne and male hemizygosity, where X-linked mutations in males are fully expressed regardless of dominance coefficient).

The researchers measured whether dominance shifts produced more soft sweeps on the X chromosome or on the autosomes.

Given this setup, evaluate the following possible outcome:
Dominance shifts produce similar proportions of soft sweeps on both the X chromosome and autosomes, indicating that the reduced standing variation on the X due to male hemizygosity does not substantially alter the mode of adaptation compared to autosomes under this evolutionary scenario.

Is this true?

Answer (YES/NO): NO